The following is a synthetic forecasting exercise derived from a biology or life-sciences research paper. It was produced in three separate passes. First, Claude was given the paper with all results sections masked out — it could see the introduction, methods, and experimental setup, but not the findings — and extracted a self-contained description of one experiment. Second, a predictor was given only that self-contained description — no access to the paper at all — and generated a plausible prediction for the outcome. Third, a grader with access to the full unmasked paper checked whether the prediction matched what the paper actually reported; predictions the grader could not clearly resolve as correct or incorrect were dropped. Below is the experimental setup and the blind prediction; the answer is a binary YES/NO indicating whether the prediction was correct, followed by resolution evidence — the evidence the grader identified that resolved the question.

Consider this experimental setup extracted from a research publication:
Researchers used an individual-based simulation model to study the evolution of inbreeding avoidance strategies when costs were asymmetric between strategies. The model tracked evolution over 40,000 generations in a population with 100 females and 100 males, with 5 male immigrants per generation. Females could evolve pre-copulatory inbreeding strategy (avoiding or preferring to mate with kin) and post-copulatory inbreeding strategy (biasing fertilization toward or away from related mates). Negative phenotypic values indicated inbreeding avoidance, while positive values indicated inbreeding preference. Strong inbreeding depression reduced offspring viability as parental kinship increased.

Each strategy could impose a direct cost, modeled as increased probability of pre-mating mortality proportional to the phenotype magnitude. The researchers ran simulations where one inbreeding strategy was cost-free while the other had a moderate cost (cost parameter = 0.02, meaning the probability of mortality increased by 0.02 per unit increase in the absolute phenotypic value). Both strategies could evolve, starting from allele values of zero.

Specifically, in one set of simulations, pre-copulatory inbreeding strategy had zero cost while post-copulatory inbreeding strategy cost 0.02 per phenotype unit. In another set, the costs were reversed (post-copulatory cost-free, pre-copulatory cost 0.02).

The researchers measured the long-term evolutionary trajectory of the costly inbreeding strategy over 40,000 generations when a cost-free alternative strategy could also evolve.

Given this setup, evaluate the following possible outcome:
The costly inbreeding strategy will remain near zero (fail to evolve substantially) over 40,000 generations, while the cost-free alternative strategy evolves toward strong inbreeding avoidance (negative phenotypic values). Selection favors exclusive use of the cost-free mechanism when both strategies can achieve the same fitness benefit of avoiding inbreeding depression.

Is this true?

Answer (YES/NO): NO